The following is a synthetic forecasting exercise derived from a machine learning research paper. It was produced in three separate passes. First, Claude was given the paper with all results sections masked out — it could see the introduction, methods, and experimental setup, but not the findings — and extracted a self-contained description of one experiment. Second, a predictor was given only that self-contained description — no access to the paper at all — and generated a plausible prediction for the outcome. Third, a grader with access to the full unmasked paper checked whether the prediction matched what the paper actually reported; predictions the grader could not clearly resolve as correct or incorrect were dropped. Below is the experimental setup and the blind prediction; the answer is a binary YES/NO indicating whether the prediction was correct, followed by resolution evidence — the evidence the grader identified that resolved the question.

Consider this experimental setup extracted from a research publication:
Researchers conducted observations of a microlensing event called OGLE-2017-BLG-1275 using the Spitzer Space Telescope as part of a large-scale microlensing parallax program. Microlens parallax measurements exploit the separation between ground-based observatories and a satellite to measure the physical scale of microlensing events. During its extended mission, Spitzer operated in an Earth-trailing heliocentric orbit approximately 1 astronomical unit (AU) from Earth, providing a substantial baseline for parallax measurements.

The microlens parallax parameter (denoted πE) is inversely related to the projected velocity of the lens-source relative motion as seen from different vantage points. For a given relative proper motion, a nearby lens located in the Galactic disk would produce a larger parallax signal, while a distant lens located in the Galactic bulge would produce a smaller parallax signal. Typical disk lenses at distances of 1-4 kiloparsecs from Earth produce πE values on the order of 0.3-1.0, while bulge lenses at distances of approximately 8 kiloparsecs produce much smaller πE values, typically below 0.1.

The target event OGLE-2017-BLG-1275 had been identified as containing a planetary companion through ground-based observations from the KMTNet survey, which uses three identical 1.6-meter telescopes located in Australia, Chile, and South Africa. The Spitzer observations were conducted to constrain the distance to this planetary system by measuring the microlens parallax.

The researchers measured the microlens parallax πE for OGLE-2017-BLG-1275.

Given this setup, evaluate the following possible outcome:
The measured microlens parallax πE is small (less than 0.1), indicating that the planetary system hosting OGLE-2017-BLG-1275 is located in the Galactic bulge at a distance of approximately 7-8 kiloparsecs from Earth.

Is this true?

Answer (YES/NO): YES